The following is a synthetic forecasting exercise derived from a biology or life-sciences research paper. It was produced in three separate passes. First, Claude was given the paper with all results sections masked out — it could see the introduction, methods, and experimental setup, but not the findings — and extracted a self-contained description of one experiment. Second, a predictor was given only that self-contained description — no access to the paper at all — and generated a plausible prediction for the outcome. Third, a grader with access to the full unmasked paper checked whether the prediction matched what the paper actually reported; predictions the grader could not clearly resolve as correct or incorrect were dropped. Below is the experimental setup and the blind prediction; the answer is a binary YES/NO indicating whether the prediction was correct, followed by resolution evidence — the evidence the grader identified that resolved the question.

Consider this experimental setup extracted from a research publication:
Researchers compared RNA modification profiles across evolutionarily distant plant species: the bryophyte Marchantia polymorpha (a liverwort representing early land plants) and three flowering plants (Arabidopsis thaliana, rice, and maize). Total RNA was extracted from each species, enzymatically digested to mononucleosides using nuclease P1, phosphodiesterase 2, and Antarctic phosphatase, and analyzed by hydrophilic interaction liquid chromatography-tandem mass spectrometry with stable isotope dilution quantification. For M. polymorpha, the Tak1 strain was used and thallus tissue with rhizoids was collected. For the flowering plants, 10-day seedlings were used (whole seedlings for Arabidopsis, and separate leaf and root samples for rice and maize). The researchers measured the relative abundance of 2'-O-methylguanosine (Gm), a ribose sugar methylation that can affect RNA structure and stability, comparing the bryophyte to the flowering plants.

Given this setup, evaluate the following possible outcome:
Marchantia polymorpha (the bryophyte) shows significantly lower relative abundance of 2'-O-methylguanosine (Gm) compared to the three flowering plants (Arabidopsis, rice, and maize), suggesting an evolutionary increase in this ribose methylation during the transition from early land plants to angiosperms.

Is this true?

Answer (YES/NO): NO